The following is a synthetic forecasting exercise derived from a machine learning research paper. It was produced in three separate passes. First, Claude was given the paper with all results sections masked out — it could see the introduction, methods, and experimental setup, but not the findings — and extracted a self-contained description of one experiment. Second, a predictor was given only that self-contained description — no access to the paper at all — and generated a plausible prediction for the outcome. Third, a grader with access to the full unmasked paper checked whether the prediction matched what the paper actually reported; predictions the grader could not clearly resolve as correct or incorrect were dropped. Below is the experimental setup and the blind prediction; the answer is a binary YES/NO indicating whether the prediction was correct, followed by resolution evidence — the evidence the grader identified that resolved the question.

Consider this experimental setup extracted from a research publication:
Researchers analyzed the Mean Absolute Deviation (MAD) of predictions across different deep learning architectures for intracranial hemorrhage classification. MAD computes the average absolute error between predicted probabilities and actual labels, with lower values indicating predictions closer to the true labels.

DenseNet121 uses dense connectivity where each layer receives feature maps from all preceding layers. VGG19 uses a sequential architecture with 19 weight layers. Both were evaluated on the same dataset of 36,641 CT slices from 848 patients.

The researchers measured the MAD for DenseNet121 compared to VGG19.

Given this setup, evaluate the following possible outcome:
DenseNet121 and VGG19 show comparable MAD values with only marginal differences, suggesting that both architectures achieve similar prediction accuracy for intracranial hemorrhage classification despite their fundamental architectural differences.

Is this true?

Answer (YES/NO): YES